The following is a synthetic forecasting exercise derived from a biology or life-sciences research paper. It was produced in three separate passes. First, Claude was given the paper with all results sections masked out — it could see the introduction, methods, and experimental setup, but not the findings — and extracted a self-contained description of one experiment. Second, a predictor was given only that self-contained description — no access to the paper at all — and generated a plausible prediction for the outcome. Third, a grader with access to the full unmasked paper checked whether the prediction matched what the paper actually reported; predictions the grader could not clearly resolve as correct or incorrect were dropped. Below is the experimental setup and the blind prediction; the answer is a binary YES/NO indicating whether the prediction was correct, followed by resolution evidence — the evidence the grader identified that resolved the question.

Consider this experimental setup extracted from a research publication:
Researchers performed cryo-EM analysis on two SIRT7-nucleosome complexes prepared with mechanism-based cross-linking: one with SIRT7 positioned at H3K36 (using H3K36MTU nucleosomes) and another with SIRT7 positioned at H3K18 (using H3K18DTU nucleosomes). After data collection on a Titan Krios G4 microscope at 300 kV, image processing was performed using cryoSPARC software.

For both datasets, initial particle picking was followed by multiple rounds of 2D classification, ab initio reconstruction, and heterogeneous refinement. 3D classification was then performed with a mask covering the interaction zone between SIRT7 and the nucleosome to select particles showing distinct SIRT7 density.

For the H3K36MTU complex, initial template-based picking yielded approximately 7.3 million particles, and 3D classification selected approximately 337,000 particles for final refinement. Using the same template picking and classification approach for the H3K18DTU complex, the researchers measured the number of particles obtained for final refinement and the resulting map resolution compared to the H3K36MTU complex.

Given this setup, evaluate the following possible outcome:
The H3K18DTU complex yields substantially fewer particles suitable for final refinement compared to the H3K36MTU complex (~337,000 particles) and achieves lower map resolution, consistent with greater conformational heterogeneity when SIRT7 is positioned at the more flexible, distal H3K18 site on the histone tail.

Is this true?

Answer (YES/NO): YES